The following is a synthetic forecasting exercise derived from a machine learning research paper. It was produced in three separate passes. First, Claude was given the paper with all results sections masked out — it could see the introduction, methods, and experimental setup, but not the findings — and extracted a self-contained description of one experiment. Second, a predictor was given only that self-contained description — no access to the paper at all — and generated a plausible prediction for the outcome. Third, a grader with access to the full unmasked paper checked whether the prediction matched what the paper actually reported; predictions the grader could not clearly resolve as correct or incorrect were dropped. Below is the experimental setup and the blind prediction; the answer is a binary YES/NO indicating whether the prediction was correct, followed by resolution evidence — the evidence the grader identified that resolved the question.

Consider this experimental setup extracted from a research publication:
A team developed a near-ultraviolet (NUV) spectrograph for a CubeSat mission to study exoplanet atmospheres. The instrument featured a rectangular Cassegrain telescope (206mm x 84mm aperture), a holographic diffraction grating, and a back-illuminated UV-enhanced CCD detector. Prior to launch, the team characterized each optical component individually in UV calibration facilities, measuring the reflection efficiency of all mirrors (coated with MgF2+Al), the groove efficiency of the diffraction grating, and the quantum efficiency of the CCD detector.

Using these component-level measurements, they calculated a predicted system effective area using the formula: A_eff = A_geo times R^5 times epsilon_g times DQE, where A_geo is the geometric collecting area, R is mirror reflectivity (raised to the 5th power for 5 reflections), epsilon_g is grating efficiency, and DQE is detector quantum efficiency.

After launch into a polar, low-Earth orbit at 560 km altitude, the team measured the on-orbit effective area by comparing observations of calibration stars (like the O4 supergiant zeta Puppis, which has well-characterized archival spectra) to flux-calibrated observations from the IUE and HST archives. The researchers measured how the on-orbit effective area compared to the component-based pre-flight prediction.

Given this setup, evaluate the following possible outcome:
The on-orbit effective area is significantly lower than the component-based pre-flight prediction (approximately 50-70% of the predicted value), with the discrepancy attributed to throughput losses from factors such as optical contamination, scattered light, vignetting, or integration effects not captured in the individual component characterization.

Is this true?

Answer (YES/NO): NO